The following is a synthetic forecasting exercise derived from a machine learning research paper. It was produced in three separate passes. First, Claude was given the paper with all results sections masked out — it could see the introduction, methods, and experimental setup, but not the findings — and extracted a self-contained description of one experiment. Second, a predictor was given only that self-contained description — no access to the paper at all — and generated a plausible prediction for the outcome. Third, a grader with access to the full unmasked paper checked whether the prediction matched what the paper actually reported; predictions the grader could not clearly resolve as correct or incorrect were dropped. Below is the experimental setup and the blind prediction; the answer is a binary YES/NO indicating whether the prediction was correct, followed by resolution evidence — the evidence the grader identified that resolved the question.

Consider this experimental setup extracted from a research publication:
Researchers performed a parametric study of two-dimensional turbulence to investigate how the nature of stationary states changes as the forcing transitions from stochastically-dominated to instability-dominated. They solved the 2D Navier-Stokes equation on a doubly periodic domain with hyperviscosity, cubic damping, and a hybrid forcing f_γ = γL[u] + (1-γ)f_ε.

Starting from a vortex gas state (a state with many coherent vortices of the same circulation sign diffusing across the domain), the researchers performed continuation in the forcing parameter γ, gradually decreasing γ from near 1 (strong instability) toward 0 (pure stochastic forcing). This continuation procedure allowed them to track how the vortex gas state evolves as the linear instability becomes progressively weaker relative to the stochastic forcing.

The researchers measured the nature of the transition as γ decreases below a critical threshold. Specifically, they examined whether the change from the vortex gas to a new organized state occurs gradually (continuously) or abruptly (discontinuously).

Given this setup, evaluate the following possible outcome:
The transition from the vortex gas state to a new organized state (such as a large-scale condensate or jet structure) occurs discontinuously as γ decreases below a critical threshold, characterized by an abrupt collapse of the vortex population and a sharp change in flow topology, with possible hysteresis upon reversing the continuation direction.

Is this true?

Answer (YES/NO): NO